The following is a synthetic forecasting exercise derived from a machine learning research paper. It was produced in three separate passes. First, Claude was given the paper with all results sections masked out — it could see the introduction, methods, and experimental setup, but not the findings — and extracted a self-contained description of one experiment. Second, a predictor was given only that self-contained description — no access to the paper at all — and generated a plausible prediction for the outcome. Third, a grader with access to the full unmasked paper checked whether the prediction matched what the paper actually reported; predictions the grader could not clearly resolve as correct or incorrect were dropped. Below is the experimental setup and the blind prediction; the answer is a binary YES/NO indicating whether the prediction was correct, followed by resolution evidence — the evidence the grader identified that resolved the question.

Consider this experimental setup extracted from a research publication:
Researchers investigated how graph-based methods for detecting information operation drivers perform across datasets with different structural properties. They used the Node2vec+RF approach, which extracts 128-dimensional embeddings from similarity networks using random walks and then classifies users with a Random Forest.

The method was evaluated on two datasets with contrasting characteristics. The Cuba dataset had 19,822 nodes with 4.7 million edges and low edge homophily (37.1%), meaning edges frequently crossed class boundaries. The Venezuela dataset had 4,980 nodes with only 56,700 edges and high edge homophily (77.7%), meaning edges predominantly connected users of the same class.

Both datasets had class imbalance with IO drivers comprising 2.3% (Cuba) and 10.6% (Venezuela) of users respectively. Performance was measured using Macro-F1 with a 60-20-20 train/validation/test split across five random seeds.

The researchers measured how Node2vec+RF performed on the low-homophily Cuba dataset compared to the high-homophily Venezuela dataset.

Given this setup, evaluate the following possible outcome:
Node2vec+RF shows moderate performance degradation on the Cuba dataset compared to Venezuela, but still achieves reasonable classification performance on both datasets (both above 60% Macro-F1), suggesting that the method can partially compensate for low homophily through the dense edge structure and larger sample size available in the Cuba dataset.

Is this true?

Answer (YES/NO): NO